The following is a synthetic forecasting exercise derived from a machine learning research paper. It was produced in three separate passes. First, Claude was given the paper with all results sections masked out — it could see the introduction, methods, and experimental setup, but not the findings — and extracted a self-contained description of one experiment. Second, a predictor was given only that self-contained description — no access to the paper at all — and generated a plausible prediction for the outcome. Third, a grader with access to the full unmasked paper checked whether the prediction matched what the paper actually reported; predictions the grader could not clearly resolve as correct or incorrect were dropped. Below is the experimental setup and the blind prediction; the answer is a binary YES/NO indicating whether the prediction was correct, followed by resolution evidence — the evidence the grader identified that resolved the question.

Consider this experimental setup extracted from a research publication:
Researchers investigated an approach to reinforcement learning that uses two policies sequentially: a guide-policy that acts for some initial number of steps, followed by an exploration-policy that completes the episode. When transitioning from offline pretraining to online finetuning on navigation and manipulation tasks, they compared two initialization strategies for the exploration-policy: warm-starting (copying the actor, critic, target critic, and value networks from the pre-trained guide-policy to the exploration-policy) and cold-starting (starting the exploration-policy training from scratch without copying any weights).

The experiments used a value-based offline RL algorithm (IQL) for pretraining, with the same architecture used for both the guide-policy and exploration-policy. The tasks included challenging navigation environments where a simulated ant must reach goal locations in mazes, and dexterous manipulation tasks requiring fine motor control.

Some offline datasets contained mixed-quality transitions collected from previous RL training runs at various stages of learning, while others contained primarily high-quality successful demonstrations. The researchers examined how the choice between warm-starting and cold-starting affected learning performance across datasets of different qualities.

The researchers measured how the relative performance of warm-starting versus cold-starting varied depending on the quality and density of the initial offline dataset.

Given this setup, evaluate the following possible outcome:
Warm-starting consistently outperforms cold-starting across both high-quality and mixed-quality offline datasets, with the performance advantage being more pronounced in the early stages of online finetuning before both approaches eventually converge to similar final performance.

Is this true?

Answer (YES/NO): NO